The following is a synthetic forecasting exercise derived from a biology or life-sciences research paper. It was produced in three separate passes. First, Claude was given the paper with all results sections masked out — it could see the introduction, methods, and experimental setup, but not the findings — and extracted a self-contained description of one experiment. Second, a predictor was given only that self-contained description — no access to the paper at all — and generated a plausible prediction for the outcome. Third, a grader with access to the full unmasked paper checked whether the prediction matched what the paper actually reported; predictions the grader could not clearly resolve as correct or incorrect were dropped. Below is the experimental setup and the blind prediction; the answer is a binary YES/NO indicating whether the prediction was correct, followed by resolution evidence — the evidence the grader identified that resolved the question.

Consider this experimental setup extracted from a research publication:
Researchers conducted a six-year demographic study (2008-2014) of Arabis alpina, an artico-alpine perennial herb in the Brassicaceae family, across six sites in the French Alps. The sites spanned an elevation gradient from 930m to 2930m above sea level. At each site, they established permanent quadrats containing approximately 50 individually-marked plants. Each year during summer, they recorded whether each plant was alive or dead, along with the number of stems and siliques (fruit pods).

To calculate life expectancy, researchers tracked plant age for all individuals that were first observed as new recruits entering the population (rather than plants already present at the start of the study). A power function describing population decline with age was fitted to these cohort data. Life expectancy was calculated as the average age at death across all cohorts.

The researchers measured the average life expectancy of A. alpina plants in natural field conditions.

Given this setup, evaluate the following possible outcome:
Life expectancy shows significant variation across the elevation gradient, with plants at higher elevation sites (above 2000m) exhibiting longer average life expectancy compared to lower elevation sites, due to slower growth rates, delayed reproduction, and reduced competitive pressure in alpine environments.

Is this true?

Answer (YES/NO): NO